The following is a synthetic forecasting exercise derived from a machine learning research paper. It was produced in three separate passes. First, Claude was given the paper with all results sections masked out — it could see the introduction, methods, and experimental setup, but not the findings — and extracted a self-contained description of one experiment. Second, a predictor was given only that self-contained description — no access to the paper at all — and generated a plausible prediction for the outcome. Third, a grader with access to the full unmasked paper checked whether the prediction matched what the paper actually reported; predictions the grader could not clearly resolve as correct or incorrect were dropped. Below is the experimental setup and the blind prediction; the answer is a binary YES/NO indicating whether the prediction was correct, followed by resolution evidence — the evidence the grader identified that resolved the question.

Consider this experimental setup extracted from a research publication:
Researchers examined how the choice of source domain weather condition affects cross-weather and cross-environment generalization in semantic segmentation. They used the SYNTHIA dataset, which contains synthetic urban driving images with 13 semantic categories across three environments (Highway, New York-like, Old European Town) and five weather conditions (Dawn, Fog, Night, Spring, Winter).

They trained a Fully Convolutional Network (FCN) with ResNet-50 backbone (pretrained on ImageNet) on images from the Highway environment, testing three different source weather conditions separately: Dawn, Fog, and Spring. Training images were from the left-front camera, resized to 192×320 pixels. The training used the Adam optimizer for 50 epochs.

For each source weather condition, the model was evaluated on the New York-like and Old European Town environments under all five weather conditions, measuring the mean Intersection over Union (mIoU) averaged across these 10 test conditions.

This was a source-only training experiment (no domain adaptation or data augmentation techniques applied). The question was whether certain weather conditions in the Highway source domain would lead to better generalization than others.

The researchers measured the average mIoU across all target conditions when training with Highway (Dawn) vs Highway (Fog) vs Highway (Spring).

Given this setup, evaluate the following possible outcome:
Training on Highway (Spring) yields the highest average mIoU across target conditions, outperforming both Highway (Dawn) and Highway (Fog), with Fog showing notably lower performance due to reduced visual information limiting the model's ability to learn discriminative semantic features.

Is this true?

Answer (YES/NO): NO